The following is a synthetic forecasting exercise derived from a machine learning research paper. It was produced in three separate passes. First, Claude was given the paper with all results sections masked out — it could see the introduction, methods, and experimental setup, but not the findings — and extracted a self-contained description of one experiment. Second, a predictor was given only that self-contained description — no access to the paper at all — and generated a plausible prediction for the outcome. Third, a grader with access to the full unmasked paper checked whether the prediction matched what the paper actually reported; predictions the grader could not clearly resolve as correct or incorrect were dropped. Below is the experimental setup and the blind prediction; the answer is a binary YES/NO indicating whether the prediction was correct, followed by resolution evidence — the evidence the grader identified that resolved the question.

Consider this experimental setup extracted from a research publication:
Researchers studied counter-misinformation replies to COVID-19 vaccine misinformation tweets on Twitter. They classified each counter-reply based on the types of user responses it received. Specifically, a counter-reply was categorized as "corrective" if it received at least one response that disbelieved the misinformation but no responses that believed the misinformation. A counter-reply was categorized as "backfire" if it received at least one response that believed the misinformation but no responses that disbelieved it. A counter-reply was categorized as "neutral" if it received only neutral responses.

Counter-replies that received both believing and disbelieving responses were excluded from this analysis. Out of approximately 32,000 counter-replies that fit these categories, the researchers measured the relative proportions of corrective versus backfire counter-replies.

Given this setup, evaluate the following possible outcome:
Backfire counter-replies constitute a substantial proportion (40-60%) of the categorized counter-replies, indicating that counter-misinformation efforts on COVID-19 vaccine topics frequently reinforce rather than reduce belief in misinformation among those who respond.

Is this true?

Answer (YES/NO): NO